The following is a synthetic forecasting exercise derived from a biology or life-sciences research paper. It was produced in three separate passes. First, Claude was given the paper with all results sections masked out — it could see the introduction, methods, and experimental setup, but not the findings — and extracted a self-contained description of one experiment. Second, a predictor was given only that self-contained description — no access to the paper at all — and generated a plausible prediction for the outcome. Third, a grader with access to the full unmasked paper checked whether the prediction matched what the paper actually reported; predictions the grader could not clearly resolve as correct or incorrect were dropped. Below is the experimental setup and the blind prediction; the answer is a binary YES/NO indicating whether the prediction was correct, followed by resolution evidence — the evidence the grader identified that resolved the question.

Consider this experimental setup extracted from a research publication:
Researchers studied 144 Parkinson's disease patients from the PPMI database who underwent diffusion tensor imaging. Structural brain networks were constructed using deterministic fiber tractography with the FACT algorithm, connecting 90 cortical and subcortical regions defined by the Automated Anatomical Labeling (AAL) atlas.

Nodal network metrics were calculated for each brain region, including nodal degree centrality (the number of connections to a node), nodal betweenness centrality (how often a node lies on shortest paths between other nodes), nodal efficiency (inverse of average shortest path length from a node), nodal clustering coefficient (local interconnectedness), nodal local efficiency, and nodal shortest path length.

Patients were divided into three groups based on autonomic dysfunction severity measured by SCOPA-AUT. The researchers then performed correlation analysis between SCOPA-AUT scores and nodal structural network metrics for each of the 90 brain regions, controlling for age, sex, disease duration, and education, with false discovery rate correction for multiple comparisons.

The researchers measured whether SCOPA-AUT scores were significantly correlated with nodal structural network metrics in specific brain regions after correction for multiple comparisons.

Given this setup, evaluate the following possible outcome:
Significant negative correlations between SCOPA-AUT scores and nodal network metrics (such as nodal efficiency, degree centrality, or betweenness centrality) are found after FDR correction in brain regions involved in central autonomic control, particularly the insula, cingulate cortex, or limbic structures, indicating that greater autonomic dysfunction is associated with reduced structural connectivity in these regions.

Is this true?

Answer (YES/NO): NO